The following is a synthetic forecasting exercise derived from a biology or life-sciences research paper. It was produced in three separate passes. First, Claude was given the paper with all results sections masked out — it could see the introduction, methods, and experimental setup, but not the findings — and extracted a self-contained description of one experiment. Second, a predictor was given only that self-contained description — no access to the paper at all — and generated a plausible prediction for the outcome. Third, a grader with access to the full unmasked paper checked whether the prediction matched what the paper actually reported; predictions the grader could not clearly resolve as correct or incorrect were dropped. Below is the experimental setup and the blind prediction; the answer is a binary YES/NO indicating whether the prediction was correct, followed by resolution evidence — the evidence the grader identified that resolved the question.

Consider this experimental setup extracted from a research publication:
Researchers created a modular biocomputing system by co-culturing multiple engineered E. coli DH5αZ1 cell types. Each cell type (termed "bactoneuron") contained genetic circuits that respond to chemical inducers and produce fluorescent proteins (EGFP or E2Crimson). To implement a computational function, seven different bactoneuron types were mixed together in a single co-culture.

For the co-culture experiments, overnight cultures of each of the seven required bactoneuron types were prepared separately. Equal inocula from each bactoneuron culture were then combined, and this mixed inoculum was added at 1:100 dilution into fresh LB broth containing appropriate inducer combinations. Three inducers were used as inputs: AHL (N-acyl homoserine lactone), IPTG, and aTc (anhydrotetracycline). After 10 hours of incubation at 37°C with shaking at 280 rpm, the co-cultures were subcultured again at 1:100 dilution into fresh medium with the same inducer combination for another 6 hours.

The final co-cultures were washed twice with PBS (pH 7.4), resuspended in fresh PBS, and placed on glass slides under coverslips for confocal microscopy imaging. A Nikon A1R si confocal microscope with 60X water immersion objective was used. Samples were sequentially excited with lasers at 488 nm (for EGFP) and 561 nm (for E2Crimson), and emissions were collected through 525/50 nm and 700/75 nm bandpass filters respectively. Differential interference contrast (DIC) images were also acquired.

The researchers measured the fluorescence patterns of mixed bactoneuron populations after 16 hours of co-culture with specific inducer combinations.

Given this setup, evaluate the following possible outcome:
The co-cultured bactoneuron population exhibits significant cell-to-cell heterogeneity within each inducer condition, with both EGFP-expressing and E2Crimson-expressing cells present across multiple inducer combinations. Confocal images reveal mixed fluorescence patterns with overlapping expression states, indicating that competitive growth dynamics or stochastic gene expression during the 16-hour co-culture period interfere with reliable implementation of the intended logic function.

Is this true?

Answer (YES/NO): NO